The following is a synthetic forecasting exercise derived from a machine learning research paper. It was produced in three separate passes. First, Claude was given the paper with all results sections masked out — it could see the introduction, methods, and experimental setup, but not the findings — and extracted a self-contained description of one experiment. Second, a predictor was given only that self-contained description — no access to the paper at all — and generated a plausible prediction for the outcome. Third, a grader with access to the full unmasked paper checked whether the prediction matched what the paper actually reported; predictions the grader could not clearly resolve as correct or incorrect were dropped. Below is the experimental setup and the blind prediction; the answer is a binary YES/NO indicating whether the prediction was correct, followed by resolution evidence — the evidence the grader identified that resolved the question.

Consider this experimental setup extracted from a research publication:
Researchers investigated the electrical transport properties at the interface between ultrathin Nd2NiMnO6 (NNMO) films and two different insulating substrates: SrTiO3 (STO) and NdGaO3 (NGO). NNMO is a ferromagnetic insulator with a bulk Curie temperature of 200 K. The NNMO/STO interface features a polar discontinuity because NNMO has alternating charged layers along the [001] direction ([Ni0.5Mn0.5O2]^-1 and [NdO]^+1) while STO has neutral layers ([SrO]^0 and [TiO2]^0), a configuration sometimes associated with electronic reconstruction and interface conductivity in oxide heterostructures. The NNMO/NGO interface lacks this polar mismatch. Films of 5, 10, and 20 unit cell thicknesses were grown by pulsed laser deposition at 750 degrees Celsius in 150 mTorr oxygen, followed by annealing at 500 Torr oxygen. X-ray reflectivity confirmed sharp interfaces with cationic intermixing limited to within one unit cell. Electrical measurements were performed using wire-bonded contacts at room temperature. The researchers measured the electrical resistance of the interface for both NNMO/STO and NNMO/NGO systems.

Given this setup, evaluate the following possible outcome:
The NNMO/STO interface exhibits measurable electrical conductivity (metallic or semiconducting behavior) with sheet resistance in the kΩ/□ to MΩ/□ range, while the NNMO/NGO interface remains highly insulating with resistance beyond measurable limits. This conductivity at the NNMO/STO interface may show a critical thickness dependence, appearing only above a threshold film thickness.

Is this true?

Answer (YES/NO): NO